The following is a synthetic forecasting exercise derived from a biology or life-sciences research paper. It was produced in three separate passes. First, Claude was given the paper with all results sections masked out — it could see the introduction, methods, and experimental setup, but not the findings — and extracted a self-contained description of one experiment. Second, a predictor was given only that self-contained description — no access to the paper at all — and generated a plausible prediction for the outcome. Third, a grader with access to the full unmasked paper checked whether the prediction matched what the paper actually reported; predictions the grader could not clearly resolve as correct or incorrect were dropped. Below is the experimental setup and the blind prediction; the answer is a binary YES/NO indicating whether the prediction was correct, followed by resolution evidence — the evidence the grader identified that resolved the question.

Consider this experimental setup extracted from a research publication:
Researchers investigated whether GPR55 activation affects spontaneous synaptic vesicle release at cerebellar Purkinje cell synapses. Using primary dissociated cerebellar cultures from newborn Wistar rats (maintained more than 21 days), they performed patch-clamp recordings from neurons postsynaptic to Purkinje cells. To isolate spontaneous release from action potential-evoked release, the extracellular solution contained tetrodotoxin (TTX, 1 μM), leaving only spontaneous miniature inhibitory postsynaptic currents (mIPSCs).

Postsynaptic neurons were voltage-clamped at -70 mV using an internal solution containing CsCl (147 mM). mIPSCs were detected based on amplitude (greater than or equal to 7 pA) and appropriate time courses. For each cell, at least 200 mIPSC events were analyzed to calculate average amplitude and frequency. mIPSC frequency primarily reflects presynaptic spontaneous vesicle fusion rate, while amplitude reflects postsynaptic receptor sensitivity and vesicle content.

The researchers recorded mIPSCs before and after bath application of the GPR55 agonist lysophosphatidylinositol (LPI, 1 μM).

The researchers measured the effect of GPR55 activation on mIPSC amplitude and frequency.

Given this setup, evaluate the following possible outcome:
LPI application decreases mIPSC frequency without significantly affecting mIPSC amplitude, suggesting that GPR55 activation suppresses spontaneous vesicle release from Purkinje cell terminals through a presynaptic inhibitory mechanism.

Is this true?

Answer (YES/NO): NO